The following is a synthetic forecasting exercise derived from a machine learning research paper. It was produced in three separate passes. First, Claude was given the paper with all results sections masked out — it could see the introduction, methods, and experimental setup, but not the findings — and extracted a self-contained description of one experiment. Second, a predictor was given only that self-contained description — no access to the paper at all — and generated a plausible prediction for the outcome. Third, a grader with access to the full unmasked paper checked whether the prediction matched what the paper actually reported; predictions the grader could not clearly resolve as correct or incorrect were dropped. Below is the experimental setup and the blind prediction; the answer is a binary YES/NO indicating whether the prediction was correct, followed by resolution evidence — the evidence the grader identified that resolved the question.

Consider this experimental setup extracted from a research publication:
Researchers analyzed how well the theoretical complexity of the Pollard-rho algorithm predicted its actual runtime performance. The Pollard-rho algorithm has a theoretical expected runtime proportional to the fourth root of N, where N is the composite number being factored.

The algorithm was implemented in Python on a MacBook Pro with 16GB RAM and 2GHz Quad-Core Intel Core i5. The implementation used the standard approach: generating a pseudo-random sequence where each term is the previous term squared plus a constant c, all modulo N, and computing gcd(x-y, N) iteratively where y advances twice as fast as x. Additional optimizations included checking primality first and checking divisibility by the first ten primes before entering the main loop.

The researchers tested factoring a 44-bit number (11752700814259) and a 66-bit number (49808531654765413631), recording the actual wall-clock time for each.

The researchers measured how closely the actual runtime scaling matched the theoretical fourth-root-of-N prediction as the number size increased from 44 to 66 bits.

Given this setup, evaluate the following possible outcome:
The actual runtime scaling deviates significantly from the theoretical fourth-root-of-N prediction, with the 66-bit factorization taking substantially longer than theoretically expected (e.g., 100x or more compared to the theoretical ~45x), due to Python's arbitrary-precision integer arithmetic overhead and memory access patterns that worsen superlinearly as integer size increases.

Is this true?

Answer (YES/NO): NO